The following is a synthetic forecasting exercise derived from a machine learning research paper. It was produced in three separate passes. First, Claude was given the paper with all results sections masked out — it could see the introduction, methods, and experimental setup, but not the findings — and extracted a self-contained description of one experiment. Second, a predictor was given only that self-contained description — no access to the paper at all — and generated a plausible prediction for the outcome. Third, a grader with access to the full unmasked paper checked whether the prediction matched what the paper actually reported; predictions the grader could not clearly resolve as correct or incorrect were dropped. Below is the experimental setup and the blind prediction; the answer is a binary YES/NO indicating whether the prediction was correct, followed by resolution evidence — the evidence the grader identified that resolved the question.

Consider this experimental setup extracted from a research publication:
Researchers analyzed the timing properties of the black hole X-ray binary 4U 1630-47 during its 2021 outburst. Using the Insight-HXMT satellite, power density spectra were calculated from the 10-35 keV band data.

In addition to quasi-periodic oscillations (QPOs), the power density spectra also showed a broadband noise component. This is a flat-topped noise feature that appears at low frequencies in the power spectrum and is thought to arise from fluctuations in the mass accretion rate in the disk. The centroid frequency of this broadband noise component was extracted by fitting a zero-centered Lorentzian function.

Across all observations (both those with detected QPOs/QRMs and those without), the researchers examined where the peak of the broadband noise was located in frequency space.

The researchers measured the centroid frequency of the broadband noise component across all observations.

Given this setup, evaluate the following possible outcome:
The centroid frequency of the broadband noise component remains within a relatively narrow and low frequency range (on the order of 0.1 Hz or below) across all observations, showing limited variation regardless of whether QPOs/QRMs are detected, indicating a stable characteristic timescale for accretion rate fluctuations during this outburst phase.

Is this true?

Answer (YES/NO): YES